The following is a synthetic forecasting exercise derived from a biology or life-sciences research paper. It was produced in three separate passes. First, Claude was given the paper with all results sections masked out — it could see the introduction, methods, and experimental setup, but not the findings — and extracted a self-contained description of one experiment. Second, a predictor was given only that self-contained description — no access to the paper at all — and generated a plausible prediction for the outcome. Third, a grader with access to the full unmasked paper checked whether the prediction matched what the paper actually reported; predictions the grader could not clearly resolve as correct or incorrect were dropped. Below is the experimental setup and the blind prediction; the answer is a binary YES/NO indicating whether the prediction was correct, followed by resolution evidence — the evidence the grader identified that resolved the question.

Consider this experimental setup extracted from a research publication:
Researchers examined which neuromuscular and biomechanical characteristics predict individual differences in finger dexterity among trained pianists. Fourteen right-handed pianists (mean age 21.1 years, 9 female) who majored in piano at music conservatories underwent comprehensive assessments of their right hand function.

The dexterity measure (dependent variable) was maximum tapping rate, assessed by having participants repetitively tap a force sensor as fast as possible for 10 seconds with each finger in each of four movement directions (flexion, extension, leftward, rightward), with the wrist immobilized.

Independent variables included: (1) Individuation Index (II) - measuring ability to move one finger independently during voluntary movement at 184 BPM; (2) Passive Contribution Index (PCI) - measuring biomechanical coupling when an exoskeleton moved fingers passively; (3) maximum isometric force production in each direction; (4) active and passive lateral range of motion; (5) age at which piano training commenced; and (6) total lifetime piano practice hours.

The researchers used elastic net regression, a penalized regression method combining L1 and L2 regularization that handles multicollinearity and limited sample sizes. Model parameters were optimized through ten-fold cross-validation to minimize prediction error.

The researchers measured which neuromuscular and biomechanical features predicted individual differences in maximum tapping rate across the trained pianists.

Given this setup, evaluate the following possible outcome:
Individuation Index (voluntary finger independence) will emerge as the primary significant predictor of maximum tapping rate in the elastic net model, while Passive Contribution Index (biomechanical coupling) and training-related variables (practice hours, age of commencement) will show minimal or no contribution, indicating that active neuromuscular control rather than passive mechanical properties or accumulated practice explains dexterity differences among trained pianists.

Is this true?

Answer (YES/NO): NO